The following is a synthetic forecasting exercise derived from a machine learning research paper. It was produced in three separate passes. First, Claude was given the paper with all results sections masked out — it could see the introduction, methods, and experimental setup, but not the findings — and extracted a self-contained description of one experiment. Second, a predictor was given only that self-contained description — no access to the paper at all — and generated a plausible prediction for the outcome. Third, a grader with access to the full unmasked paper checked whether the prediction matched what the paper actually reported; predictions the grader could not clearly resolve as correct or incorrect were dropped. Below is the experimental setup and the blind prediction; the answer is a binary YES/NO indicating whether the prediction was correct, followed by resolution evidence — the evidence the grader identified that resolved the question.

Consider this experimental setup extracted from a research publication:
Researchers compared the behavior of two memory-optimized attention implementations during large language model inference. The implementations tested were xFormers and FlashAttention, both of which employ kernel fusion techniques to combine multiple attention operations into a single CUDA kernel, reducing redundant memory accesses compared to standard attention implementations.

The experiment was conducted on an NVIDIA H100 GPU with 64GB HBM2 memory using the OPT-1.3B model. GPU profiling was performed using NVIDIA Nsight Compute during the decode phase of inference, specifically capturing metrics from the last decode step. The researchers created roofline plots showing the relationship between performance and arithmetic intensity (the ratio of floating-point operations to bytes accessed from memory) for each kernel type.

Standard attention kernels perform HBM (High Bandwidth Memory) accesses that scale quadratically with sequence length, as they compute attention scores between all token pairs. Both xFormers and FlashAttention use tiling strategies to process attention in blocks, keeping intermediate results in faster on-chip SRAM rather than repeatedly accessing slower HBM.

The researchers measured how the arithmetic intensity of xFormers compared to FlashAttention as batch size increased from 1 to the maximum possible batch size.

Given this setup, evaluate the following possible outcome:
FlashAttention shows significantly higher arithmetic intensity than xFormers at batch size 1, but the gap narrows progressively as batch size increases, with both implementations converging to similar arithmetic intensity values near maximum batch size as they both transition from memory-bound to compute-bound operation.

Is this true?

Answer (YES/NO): NO